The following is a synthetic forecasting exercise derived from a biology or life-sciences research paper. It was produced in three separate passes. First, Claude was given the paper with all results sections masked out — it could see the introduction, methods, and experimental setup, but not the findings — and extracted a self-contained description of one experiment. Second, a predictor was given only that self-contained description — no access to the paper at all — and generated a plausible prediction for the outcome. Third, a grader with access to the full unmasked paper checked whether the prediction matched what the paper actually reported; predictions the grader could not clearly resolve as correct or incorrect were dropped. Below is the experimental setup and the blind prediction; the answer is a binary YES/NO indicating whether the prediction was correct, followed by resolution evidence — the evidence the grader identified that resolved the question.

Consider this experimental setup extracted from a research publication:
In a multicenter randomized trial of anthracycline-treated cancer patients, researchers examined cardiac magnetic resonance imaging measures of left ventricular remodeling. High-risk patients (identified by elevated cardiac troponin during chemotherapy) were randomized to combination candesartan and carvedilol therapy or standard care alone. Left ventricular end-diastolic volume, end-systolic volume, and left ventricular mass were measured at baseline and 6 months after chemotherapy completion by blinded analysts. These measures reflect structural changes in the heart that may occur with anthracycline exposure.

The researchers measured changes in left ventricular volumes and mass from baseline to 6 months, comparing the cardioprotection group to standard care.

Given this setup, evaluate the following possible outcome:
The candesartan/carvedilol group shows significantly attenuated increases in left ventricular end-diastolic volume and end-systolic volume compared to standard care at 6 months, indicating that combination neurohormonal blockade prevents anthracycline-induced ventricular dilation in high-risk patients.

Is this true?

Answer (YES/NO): NO